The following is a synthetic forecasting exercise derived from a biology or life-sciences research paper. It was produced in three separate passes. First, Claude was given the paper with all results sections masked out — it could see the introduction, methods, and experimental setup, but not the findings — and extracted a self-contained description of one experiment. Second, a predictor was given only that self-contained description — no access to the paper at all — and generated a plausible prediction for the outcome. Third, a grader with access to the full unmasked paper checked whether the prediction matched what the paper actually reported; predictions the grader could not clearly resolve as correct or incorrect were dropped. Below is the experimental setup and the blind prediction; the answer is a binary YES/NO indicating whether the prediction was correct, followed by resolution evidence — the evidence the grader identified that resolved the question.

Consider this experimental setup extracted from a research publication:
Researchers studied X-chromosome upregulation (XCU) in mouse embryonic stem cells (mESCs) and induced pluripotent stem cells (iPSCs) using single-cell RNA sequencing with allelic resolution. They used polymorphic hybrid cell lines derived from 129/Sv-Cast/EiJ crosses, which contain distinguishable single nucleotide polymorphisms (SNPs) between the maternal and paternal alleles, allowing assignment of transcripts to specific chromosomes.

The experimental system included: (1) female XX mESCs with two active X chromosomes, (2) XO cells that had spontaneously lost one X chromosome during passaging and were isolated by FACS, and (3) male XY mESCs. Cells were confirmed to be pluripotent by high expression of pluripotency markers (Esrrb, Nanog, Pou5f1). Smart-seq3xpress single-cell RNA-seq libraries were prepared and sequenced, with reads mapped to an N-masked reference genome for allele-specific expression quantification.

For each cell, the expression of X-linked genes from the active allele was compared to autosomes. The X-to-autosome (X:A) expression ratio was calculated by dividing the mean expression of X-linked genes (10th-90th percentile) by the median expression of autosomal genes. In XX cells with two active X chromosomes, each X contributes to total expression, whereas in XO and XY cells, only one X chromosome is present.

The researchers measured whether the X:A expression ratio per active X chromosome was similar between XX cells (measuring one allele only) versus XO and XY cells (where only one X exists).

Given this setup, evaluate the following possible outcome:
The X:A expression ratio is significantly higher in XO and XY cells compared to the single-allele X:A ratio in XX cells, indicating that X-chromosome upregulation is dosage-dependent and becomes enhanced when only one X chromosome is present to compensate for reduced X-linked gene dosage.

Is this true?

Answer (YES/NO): YES